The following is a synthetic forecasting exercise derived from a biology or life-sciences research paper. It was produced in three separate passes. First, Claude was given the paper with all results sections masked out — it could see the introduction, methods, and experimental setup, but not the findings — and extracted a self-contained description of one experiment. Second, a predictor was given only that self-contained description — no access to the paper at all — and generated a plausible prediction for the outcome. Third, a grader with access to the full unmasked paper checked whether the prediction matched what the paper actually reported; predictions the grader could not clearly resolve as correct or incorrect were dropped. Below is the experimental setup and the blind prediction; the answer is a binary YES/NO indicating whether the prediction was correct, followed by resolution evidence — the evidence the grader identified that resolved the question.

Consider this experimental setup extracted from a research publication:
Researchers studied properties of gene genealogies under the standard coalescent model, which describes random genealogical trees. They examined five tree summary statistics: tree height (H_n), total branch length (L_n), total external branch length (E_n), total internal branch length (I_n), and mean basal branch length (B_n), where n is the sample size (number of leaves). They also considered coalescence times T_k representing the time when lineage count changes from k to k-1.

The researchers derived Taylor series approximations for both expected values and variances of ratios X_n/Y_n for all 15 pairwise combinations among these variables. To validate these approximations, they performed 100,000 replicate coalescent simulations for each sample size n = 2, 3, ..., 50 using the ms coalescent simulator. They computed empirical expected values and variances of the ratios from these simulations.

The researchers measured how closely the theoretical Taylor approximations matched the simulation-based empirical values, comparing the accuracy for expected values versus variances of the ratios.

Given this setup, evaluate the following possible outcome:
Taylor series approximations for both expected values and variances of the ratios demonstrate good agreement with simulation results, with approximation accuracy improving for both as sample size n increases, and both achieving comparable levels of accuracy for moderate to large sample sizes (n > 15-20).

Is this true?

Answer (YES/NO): NO